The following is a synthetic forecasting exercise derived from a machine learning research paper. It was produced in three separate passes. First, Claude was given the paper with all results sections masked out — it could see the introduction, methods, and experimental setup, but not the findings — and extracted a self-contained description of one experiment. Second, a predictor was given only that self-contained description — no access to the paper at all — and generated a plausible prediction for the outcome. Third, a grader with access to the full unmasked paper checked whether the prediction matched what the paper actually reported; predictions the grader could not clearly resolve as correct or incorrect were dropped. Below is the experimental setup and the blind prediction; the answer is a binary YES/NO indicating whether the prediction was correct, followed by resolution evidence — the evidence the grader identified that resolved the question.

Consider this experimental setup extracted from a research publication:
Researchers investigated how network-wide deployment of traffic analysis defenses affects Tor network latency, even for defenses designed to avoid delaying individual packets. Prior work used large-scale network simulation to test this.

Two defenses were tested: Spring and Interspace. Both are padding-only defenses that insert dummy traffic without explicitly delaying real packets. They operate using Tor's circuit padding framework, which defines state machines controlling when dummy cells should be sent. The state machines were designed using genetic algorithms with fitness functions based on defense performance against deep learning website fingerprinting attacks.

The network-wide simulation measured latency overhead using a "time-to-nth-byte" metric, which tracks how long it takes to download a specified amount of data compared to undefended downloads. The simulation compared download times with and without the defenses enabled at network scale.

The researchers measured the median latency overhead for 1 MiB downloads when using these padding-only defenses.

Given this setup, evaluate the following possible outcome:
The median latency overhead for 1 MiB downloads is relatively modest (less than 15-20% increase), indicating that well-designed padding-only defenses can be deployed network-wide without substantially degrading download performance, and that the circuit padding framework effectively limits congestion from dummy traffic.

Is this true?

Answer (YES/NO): YES